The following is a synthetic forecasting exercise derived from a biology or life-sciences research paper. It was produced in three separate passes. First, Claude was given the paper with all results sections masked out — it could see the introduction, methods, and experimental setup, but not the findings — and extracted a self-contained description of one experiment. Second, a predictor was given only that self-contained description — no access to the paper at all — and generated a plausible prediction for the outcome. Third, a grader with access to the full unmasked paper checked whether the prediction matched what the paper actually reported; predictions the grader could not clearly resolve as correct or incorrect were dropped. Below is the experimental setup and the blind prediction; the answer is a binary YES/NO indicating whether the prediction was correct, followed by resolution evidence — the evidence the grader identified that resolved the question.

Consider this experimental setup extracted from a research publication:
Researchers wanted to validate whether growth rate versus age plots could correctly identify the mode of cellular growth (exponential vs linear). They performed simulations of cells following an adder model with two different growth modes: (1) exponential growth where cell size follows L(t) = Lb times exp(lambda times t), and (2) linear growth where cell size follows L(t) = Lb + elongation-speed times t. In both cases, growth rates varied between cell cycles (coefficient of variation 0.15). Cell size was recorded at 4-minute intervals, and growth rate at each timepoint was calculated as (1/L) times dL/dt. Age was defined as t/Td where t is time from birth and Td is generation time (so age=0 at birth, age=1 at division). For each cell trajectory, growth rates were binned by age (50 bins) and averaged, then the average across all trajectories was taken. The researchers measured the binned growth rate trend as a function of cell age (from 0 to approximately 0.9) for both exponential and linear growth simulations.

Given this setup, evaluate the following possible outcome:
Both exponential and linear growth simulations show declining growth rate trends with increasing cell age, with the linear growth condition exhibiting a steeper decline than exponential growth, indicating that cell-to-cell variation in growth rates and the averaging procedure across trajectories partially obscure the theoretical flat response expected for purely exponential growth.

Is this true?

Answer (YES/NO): NO